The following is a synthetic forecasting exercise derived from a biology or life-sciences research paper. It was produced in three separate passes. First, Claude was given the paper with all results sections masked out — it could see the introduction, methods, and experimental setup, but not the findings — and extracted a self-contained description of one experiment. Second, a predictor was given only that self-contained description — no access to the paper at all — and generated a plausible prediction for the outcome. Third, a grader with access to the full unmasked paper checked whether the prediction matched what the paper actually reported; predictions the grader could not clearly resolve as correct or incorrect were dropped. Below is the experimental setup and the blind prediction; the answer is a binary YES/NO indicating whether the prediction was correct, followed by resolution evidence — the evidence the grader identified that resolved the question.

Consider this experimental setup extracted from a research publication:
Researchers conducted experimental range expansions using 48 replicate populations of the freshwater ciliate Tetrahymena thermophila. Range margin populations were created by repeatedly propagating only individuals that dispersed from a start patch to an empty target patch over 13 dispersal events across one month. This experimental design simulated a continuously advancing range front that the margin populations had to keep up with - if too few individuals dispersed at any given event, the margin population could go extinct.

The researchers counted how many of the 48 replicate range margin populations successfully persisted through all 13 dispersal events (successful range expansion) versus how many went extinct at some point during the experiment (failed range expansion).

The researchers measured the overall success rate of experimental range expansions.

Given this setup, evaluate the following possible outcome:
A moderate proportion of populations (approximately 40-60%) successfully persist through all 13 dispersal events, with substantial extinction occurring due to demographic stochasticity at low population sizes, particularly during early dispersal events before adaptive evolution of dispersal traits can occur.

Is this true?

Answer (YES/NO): NO